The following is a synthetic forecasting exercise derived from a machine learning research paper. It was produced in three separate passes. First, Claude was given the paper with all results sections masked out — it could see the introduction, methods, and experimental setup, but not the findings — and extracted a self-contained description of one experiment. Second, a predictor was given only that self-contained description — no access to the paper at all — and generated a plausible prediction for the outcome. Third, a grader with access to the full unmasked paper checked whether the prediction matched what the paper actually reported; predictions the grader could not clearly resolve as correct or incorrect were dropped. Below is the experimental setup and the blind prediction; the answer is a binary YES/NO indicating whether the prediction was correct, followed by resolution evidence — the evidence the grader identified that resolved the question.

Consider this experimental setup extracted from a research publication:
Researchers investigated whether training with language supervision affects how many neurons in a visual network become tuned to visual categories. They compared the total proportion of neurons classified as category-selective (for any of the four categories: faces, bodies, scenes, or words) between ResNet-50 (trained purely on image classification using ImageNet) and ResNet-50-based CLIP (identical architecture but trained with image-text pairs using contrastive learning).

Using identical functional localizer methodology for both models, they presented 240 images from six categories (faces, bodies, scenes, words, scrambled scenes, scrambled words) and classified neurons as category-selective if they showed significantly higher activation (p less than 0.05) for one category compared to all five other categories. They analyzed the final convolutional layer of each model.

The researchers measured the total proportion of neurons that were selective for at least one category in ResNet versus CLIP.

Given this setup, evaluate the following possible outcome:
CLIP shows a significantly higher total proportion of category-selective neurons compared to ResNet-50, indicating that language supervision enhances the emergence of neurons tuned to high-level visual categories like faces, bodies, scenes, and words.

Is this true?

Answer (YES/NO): YES